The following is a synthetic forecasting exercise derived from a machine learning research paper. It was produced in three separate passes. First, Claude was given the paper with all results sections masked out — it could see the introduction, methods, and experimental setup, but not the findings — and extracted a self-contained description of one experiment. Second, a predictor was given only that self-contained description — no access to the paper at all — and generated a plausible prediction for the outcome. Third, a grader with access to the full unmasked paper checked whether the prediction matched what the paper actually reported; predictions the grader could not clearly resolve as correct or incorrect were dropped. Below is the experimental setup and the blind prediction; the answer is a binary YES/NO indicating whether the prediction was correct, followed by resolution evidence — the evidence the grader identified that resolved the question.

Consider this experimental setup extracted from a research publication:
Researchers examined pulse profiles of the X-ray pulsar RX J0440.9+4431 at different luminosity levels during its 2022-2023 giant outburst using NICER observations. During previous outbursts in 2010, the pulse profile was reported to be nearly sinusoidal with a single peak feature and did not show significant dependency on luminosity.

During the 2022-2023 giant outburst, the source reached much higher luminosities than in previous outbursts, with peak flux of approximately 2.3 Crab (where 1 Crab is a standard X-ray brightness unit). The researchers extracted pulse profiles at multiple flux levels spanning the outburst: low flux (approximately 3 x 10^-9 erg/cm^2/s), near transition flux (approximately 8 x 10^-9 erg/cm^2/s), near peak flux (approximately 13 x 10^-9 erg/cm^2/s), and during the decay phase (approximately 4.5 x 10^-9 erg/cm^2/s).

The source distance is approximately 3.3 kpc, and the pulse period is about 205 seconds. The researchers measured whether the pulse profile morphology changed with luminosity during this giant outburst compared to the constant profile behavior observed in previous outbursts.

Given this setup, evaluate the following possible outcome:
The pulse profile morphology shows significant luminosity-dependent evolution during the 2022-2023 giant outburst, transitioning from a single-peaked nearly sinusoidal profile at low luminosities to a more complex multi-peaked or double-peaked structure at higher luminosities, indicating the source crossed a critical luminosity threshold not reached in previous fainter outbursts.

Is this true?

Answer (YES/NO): NO